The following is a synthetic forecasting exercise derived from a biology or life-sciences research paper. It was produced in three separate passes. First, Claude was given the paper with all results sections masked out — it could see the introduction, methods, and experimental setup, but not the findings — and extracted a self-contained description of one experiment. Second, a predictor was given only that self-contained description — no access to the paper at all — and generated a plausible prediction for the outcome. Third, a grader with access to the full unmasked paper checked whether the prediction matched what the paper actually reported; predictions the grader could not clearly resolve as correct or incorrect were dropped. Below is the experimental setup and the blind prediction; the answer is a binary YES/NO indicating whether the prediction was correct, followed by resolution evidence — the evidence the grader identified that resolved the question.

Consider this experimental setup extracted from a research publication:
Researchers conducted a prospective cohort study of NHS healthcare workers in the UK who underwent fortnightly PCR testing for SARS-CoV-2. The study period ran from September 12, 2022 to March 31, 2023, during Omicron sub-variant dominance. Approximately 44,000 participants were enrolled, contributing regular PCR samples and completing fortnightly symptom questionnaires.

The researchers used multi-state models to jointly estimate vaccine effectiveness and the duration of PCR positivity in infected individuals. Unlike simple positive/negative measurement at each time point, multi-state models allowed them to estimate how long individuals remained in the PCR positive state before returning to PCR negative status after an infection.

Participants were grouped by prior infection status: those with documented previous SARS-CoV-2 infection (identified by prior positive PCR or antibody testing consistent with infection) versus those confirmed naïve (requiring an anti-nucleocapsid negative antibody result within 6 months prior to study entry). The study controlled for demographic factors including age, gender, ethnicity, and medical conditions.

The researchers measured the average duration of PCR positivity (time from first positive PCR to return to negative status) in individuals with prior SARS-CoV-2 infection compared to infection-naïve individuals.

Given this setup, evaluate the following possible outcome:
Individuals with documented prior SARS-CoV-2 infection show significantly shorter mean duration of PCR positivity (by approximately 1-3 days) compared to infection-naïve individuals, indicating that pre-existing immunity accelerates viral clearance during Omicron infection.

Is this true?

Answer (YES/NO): YES